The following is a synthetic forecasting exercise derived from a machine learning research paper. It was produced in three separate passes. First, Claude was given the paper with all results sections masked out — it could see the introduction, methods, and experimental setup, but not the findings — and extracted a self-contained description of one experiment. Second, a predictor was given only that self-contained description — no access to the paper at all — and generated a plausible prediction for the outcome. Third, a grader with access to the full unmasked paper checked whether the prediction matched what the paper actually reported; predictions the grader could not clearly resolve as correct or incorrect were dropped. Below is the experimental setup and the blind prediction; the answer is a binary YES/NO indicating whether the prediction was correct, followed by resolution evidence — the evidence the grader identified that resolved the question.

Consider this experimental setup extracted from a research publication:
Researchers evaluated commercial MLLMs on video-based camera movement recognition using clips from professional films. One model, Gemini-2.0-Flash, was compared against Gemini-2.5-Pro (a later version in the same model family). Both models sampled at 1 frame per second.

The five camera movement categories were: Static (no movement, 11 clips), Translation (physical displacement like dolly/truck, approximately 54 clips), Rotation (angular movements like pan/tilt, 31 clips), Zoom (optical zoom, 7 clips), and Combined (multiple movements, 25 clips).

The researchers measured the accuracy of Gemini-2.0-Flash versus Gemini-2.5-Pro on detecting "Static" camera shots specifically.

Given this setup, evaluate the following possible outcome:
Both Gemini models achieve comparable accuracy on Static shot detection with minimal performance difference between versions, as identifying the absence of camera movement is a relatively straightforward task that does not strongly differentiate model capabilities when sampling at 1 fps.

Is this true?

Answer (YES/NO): NO